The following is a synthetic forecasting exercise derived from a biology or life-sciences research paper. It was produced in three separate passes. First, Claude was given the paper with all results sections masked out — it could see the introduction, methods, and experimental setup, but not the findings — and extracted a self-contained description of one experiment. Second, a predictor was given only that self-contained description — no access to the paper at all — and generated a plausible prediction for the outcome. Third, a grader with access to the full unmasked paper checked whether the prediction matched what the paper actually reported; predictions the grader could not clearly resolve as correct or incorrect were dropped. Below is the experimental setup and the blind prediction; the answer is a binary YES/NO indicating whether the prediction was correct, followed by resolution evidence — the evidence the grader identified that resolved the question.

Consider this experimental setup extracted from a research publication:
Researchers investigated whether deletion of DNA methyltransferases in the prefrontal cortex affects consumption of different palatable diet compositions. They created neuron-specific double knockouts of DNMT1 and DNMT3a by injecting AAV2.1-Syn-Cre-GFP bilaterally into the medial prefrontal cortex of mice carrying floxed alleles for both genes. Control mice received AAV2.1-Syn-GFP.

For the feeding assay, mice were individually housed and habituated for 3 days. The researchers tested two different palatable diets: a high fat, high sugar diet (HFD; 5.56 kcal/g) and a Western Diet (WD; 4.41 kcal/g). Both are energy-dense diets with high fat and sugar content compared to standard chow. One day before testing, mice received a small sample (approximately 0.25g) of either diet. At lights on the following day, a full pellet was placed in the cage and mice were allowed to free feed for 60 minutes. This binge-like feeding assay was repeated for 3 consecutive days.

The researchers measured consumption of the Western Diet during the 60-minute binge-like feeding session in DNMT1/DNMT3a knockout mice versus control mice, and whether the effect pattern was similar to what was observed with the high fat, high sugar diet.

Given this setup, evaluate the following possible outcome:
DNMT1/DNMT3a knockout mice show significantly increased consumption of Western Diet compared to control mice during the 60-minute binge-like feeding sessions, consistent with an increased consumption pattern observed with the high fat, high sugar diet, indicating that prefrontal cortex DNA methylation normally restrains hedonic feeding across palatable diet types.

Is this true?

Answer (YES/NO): NO